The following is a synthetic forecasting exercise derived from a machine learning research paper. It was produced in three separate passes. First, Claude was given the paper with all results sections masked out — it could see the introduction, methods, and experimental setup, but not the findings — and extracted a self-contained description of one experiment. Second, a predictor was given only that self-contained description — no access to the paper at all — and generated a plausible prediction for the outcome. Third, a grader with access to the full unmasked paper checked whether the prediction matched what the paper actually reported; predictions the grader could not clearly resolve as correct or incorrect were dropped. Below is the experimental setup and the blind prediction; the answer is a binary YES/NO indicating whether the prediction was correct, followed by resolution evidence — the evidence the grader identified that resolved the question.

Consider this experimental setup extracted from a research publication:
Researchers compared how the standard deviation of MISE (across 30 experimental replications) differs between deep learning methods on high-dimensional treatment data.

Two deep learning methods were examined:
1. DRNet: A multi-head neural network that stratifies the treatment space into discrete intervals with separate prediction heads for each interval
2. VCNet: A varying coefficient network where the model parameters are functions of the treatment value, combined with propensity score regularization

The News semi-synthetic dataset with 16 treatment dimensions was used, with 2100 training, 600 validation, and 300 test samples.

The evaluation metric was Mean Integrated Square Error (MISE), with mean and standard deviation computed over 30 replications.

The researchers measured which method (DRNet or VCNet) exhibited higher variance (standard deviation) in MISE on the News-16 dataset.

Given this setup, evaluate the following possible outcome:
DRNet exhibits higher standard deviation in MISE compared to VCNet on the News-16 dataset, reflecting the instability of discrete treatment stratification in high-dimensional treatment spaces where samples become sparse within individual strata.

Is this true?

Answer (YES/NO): NO